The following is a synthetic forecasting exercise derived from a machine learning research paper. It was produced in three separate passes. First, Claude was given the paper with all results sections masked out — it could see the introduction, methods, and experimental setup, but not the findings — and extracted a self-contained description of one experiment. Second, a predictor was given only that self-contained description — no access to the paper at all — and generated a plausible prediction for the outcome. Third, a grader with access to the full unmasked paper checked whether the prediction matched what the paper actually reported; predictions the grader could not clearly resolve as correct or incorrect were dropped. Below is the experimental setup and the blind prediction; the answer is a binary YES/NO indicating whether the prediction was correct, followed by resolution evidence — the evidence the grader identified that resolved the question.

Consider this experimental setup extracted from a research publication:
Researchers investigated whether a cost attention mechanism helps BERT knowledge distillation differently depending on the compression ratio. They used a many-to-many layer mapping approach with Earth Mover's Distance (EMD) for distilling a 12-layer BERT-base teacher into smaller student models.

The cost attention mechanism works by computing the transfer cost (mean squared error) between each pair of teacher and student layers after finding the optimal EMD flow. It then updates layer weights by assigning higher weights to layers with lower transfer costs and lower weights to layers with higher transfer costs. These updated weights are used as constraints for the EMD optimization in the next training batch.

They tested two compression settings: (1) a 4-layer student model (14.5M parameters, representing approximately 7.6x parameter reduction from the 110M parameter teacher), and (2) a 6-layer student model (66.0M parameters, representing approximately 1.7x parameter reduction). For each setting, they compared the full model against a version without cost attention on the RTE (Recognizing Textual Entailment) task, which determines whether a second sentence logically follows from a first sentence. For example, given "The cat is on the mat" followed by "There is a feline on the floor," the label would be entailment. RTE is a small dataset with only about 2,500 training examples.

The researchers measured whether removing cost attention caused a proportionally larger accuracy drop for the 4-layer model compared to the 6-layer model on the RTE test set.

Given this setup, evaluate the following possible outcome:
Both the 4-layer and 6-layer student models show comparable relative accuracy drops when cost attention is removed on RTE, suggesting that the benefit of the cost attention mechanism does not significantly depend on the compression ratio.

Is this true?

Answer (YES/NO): NO